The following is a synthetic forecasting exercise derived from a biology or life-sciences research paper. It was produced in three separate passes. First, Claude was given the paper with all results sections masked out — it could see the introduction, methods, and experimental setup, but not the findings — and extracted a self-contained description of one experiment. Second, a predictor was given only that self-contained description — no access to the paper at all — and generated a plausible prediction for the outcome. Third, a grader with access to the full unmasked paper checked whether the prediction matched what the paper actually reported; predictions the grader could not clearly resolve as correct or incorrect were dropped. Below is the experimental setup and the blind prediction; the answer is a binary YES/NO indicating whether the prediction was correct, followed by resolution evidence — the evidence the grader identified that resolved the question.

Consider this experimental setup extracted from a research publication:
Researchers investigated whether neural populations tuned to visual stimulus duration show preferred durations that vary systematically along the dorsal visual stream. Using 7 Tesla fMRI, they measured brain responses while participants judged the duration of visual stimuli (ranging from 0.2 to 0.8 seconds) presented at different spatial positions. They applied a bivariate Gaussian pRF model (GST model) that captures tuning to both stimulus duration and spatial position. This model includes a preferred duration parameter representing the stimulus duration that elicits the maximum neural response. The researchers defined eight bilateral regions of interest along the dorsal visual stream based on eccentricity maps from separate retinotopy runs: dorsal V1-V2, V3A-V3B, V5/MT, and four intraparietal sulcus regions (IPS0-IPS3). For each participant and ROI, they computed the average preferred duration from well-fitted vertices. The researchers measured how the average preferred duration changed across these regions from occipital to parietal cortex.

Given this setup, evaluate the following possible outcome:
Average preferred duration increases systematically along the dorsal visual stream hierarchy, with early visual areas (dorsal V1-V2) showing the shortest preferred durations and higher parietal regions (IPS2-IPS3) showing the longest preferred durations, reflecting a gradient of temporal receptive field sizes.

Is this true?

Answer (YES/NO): NO